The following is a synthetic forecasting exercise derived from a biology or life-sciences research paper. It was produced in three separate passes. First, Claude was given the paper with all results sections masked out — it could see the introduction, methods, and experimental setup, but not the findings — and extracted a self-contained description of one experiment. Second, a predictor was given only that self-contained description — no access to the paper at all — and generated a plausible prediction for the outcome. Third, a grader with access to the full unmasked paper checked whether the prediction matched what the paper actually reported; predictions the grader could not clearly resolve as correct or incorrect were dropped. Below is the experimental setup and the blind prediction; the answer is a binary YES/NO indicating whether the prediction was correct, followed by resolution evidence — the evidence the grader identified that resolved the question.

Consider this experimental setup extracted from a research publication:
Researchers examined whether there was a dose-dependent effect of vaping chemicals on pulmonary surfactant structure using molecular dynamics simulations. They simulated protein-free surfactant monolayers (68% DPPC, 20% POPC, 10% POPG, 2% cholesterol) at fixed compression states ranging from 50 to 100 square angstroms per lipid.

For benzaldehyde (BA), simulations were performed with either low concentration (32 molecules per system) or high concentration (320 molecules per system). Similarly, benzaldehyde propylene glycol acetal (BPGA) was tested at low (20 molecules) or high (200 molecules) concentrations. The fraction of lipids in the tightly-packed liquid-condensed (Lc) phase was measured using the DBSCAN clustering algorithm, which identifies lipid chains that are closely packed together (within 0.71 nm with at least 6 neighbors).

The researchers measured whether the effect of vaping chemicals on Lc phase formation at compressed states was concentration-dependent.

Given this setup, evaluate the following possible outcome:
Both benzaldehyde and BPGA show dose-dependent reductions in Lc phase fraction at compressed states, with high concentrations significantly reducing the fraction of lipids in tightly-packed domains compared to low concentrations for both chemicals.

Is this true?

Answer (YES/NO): NO